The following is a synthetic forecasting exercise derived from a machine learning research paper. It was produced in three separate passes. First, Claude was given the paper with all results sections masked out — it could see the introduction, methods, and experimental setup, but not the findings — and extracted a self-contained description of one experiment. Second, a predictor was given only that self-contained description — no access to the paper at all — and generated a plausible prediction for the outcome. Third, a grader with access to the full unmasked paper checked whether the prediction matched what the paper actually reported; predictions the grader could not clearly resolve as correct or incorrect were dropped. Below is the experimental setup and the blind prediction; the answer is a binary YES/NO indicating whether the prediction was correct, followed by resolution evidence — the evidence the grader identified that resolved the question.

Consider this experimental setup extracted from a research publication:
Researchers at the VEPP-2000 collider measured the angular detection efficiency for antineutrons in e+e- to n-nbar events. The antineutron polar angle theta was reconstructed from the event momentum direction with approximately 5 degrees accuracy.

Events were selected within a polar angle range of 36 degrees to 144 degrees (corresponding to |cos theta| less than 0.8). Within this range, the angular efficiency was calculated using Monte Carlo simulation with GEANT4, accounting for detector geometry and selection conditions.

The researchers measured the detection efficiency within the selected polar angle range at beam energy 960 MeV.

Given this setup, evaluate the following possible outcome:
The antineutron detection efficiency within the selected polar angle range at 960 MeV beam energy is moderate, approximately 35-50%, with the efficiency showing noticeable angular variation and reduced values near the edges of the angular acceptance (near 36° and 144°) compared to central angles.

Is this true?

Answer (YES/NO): NO